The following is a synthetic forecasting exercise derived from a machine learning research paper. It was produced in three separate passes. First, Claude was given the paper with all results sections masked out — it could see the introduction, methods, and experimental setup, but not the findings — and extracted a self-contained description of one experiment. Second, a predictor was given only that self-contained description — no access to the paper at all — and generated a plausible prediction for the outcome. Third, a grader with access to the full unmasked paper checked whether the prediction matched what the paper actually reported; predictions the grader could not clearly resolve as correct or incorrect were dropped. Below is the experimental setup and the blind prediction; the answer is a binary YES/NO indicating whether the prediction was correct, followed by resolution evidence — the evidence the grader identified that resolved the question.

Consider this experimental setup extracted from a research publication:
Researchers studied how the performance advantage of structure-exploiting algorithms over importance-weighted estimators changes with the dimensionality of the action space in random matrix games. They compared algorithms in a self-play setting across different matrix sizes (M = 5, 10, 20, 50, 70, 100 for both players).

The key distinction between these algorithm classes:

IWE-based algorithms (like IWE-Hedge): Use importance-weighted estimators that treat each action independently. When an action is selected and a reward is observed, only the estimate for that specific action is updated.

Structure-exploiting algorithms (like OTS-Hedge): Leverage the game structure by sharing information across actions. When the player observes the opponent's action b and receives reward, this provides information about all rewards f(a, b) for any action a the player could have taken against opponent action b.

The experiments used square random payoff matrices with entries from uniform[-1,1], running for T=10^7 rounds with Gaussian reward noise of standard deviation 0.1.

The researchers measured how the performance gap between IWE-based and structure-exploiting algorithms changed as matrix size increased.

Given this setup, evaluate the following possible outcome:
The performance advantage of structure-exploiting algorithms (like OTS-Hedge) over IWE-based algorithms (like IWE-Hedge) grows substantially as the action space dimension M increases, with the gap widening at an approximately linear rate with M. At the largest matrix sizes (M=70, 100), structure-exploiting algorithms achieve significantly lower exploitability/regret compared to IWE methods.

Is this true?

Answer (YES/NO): NO